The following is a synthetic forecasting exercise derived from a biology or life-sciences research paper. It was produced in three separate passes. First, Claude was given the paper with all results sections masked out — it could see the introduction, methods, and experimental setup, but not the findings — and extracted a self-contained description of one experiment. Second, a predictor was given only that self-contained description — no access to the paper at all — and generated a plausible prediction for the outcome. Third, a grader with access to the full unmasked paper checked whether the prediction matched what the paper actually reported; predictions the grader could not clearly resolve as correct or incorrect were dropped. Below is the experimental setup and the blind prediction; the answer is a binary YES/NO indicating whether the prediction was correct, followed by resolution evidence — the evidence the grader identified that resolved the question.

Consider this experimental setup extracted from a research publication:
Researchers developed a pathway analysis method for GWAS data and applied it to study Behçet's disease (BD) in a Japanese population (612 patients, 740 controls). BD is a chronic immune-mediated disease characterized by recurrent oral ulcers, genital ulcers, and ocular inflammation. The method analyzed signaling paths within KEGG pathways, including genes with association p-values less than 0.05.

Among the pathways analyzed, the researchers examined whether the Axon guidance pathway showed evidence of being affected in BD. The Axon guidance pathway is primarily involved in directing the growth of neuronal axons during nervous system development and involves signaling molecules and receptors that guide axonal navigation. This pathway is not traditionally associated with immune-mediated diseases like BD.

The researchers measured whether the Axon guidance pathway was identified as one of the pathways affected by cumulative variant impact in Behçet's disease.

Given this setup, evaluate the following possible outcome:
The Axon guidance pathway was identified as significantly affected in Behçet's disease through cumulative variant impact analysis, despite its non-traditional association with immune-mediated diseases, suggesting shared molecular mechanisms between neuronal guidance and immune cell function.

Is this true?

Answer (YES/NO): YES